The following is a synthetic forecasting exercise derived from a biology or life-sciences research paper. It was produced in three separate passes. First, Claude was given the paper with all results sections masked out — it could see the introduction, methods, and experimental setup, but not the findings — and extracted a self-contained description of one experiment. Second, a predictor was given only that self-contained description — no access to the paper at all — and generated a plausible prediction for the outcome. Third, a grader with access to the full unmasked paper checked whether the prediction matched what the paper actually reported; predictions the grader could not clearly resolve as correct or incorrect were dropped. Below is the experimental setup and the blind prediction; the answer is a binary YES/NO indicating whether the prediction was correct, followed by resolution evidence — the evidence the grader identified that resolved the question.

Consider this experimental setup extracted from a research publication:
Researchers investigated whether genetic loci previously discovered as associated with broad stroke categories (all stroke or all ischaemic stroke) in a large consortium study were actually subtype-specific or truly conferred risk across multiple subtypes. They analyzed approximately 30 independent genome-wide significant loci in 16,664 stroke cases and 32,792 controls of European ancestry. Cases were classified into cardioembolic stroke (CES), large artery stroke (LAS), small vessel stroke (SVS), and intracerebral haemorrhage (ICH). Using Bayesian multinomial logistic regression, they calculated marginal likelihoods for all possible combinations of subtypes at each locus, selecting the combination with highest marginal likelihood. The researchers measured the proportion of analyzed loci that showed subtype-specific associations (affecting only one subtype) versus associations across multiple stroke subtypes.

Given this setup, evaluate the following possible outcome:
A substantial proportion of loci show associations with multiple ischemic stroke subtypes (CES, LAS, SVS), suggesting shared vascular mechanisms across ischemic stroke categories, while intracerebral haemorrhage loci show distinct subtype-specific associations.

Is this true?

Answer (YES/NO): NO